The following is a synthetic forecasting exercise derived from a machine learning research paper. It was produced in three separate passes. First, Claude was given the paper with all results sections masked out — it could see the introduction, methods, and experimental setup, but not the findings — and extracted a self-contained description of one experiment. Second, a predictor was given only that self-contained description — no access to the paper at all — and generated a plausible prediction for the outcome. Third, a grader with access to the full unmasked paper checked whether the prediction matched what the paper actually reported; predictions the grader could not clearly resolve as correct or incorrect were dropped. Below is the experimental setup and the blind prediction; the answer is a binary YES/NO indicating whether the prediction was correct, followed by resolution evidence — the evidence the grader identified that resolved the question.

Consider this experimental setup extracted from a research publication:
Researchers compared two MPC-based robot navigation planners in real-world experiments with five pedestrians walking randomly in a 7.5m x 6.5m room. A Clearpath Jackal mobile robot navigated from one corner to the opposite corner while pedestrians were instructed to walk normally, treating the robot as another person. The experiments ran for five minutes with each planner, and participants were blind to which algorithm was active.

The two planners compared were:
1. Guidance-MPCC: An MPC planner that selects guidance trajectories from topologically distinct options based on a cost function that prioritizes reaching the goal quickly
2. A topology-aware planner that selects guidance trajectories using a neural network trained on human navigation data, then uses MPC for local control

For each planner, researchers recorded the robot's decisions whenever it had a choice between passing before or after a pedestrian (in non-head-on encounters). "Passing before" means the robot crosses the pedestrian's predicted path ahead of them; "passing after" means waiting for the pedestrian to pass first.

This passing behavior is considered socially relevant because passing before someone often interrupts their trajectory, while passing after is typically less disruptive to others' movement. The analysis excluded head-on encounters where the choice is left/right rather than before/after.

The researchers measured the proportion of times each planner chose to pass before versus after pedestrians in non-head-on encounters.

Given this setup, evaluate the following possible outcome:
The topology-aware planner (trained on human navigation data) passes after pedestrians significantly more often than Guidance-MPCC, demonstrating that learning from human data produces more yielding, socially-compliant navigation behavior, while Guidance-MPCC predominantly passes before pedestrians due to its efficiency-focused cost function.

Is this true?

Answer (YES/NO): YES